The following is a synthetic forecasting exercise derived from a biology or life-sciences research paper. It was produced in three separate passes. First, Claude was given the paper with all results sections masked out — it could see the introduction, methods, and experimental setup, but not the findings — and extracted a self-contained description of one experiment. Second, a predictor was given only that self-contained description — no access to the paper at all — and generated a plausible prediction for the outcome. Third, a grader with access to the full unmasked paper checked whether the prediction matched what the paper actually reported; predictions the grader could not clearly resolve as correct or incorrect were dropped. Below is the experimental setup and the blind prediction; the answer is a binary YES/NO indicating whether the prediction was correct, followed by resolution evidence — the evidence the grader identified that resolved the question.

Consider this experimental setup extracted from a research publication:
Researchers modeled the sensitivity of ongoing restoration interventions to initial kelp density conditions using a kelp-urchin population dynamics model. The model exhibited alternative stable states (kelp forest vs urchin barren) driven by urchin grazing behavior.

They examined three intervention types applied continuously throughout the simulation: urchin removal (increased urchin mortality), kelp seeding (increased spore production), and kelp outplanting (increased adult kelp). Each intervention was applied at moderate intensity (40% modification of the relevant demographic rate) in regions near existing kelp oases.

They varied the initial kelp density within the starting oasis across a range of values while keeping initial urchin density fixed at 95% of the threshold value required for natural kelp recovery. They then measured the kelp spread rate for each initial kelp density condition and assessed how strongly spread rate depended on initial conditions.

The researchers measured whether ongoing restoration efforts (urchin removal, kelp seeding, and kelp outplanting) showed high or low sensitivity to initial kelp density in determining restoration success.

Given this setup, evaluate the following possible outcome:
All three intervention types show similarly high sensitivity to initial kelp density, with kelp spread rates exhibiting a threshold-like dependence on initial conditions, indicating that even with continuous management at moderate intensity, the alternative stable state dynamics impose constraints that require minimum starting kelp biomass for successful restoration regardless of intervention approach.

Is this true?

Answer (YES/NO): NO